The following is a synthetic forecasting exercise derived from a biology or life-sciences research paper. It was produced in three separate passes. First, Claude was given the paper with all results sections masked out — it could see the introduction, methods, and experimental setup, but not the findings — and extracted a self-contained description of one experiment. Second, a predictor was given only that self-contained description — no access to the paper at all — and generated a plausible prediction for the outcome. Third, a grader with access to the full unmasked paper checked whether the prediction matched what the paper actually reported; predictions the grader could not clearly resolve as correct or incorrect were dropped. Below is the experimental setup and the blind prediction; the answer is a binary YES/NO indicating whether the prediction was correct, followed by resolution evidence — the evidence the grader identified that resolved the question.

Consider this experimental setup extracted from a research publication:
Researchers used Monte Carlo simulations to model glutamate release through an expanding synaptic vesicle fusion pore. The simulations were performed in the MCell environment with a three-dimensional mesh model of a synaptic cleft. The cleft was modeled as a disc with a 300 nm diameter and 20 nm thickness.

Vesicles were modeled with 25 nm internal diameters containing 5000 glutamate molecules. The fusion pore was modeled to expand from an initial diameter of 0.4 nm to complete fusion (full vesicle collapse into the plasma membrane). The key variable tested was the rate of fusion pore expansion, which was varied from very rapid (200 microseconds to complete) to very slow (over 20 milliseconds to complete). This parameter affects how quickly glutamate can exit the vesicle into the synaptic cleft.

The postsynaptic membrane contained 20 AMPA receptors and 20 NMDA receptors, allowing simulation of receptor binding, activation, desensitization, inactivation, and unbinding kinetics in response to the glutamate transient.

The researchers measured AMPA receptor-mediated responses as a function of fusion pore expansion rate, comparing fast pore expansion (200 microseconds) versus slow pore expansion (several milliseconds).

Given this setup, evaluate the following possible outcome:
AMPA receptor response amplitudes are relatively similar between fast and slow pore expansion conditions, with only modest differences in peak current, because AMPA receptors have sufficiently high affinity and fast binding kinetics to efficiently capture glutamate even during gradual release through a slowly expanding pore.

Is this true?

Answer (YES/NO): NO